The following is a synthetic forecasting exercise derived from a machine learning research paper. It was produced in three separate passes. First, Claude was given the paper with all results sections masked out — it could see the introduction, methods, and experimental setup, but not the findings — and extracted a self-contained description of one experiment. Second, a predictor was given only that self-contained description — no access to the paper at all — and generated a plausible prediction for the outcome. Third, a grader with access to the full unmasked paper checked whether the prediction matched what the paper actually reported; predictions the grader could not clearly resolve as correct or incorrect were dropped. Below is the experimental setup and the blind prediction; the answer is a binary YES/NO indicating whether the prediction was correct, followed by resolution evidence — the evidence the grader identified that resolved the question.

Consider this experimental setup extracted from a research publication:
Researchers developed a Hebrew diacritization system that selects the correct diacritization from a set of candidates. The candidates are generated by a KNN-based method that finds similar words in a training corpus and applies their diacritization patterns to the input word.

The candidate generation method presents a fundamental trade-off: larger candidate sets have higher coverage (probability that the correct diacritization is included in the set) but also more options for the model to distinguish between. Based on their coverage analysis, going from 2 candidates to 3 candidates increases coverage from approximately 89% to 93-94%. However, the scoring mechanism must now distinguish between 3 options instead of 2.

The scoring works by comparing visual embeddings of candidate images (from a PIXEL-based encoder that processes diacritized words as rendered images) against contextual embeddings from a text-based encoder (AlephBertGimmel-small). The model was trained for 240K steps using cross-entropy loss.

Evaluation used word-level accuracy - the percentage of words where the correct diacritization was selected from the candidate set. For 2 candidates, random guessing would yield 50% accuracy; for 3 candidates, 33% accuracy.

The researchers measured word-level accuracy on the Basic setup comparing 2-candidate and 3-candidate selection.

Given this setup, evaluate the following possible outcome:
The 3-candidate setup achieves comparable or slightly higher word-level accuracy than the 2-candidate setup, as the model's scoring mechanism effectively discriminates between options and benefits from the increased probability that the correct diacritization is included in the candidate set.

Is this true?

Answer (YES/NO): NO